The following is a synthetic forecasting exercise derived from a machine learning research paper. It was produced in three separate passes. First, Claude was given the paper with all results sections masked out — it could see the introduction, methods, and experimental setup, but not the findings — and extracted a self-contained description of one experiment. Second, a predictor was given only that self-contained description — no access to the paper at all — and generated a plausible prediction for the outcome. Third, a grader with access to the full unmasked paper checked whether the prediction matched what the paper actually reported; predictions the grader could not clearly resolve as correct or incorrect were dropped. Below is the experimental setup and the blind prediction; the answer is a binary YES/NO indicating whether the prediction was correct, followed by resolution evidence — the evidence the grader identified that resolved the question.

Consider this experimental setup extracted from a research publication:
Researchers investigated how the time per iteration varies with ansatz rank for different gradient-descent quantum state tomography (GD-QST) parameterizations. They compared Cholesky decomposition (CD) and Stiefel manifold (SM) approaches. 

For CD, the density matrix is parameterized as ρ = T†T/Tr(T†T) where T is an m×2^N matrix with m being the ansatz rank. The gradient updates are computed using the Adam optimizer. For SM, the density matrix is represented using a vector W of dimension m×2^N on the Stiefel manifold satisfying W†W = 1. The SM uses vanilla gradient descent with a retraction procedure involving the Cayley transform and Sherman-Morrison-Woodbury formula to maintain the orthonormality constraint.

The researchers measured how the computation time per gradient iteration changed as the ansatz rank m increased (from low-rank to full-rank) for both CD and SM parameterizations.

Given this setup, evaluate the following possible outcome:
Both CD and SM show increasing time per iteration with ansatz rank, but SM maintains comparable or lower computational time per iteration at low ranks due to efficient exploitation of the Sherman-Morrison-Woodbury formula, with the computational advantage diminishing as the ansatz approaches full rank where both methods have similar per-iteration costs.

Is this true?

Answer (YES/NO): NO